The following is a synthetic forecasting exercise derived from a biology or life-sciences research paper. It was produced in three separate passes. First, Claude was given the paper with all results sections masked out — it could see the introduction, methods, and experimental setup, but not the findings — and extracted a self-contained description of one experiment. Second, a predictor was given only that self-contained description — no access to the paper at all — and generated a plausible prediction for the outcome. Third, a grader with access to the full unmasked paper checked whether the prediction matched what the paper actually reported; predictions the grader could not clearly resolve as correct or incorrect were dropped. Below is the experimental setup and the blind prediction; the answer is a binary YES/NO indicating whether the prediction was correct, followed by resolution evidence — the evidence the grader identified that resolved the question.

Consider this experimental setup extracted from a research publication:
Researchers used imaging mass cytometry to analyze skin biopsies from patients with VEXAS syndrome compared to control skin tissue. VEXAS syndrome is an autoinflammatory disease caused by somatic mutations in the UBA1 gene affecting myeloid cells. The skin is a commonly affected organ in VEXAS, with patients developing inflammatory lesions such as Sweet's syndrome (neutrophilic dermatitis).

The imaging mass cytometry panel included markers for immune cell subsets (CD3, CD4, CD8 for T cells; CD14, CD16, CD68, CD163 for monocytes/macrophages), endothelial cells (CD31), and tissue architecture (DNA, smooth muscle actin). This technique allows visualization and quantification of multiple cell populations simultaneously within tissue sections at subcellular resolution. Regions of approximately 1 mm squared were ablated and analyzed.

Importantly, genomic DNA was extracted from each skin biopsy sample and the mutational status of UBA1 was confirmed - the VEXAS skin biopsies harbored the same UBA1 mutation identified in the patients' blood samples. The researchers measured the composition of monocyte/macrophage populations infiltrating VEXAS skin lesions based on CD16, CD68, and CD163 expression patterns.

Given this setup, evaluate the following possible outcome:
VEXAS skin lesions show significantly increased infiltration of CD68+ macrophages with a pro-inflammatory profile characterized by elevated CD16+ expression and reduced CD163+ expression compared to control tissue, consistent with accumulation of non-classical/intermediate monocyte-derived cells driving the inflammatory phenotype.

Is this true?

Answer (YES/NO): NO